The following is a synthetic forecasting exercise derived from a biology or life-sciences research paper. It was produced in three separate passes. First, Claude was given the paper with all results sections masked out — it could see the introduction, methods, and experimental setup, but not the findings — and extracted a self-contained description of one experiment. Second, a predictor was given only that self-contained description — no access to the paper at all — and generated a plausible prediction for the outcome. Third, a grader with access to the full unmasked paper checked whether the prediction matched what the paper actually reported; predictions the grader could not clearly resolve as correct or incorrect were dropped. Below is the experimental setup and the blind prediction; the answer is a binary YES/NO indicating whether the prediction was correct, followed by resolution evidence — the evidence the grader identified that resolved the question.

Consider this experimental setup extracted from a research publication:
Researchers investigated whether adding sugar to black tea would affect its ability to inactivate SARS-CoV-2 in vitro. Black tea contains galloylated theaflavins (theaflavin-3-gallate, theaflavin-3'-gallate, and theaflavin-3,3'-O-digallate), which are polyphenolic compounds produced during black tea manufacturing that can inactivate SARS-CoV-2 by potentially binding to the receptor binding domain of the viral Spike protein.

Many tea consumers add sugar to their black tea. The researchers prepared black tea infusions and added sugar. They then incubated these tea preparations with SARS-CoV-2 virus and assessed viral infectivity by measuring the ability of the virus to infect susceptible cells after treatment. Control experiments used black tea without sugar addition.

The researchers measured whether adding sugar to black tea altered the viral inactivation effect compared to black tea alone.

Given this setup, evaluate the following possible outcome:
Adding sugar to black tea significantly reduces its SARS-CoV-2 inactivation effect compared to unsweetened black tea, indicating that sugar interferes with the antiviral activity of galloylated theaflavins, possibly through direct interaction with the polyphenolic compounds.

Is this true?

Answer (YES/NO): NO